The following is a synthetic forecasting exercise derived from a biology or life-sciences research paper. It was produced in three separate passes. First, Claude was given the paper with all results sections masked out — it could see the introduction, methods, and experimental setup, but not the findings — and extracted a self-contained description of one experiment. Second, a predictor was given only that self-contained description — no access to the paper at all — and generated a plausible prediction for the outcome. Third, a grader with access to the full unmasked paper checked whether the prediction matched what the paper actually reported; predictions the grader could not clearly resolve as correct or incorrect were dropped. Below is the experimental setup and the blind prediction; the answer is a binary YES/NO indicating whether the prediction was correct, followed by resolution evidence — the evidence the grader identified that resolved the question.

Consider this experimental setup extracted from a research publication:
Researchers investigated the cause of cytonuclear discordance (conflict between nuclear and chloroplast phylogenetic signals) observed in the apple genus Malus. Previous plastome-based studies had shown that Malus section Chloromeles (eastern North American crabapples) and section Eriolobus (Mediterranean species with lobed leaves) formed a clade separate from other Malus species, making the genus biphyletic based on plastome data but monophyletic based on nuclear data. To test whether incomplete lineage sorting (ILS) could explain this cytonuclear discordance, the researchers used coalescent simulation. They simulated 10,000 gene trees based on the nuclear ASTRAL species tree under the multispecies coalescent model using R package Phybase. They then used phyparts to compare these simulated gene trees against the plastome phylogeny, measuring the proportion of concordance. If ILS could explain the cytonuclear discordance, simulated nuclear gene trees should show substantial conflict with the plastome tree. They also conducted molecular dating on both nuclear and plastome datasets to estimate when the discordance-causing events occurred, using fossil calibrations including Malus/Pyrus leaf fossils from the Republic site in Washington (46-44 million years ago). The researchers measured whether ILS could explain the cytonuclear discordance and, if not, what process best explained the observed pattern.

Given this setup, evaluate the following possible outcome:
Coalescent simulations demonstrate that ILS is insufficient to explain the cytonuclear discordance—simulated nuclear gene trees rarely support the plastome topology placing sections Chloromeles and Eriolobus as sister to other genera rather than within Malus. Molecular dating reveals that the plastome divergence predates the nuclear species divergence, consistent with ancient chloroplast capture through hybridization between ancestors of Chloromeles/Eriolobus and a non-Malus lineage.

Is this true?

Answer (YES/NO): YES